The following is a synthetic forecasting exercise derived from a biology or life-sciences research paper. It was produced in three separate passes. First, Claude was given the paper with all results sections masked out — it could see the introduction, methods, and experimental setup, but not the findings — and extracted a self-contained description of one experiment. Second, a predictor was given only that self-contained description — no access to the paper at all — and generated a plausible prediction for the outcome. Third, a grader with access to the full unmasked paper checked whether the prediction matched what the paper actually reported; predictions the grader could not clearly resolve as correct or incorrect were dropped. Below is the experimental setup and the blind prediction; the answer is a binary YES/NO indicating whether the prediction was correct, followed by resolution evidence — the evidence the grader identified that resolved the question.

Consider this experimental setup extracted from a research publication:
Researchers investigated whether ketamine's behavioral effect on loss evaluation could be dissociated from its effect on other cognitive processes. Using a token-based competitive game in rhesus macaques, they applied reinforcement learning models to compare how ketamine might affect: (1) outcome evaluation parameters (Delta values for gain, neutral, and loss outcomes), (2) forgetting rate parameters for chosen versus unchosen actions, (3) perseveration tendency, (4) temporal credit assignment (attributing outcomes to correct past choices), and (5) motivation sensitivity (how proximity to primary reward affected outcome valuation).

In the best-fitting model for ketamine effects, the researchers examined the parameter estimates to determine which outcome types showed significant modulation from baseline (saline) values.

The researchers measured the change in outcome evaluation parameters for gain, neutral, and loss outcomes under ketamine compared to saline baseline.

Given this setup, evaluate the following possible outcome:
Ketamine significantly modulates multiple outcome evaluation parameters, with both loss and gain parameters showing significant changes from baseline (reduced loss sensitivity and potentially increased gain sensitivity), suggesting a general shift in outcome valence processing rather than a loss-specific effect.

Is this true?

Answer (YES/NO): NO